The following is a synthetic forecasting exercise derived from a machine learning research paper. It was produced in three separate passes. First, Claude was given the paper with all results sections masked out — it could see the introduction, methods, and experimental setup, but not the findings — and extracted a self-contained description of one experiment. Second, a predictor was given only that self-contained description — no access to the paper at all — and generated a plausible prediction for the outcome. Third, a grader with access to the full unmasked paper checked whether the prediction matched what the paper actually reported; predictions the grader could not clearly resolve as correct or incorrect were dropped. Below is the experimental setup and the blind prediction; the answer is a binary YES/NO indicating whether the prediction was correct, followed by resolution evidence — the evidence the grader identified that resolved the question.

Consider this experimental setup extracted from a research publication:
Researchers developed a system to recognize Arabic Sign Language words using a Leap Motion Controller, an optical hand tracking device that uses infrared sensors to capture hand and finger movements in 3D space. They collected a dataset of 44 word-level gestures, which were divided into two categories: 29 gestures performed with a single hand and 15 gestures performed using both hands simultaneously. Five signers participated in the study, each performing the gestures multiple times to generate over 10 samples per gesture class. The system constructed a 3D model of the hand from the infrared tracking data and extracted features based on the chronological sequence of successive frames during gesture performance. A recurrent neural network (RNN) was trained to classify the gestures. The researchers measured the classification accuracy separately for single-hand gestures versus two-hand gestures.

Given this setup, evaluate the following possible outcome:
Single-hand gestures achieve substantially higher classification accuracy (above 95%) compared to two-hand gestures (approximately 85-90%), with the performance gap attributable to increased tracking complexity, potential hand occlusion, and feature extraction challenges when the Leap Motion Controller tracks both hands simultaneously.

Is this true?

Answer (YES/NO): NO